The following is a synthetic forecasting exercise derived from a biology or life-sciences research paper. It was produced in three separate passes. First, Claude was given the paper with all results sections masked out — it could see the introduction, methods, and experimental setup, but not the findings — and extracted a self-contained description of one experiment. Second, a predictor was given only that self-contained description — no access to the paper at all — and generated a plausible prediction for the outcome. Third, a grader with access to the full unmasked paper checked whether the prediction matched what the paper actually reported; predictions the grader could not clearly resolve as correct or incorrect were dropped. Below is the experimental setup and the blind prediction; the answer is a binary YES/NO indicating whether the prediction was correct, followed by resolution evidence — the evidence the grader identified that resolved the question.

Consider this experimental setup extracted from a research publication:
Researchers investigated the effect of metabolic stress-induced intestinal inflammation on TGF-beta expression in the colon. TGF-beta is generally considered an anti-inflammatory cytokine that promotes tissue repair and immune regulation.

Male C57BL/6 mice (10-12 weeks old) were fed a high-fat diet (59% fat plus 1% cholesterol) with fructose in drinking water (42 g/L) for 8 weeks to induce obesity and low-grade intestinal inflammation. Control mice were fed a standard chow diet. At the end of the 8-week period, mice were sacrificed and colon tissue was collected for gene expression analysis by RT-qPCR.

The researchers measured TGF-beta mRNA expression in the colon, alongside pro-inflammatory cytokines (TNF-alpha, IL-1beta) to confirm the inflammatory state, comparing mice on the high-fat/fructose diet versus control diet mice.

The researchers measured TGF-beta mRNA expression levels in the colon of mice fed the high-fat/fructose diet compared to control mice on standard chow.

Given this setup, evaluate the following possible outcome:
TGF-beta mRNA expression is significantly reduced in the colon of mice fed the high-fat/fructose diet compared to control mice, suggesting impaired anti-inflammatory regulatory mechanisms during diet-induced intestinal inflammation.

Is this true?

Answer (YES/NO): YES